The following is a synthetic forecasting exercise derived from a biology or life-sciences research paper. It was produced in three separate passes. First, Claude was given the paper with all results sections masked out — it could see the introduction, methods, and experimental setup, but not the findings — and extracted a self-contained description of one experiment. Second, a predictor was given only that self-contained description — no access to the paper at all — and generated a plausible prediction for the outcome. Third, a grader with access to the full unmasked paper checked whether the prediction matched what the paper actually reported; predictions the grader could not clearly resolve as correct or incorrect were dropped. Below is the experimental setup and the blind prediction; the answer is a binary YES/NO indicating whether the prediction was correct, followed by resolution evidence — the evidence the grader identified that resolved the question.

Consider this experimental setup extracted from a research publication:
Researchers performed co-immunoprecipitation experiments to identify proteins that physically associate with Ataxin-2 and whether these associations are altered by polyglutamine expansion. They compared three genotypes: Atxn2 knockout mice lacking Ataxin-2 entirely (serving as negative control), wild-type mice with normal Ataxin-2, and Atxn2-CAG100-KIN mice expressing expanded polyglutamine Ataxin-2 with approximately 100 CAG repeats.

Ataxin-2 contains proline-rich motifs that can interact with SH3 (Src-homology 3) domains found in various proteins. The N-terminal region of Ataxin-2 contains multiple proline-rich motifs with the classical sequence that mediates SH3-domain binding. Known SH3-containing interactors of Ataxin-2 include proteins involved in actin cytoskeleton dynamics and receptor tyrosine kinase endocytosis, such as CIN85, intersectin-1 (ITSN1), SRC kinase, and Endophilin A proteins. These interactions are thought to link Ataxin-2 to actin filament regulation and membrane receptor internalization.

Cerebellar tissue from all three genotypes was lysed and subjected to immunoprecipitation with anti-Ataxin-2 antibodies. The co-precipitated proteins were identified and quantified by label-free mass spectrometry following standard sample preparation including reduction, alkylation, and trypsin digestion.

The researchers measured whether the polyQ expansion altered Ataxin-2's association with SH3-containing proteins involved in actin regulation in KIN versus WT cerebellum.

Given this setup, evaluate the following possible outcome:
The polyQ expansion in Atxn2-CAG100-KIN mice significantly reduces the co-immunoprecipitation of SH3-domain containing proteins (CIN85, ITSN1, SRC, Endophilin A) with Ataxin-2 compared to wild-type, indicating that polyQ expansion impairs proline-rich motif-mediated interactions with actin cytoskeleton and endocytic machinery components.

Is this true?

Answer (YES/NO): NO